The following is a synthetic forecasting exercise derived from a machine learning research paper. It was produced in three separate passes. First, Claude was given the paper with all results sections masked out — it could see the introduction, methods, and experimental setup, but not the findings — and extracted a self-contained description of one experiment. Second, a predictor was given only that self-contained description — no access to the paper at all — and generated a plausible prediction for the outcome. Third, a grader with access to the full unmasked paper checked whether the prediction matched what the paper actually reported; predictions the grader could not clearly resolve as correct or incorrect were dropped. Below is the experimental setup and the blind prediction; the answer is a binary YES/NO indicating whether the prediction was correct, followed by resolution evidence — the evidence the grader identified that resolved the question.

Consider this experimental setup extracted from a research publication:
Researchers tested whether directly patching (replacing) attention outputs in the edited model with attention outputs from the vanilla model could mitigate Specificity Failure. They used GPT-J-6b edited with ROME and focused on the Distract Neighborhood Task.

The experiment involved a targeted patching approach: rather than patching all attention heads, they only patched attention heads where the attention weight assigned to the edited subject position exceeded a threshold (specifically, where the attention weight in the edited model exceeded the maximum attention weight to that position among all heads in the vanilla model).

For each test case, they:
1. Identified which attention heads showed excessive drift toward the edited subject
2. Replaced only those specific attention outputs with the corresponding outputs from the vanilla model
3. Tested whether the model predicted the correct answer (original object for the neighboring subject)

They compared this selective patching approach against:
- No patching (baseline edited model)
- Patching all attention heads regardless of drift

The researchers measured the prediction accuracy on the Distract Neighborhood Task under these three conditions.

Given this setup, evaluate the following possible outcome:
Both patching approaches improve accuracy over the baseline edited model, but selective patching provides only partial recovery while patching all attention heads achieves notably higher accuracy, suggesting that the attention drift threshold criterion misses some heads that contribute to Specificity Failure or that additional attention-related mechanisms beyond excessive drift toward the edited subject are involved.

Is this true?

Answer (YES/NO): NO